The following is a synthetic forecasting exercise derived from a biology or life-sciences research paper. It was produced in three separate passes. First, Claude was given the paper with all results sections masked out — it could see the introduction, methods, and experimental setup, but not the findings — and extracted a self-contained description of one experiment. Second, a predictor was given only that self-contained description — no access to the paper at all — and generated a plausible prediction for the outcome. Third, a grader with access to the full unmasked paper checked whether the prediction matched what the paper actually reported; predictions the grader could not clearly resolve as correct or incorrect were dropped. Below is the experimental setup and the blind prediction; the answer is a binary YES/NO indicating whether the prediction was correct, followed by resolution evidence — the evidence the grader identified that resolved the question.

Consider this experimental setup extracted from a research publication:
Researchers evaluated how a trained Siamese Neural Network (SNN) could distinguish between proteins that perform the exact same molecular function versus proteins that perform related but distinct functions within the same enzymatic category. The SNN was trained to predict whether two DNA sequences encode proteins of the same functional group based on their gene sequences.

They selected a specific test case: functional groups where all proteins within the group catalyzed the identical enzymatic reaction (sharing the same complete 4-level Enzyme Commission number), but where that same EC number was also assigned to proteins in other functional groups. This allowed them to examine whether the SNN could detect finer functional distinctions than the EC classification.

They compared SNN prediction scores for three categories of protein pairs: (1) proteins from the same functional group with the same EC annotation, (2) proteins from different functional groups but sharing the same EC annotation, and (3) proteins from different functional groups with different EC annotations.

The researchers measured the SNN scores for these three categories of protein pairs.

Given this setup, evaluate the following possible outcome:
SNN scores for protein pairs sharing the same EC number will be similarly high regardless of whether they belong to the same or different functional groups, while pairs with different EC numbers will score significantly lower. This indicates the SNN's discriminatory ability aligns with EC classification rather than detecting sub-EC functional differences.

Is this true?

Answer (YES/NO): NO